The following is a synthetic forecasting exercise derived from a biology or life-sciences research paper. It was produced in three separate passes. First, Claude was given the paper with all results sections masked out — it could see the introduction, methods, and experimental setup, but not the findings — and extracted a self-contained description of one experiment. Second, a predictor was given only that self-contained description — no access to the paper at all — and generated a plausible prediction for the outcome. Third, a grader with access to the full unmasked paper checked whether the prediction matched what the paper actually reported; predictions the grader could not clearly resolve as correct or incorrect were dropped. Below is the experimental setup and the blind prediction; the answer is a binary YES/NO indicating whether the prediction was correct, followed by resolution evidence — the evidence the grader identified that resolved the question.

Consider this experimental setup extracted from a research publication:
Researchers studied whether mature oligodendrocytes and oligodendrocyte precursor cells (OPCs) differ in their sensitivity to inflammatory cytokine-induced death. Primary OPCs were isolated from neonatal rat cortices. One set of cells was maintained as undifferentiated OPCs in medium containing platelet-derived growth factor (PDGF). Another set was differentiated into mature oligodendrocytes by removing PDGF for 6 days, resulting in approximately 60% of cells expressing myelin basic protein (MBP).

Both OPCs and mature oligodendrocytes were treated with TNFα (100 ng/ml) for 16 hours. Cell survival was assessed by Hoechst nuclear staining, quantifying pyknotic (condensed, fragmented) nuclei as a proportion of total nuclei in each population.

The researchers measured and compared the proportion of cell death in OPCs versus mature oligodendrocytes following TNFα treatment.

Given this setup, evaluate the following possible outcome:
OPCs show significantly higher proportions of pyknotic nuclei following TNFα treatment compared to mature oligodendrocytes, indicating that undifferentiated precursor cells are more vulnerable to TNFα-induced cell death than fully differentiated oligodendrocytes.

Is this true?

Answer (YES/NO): NO